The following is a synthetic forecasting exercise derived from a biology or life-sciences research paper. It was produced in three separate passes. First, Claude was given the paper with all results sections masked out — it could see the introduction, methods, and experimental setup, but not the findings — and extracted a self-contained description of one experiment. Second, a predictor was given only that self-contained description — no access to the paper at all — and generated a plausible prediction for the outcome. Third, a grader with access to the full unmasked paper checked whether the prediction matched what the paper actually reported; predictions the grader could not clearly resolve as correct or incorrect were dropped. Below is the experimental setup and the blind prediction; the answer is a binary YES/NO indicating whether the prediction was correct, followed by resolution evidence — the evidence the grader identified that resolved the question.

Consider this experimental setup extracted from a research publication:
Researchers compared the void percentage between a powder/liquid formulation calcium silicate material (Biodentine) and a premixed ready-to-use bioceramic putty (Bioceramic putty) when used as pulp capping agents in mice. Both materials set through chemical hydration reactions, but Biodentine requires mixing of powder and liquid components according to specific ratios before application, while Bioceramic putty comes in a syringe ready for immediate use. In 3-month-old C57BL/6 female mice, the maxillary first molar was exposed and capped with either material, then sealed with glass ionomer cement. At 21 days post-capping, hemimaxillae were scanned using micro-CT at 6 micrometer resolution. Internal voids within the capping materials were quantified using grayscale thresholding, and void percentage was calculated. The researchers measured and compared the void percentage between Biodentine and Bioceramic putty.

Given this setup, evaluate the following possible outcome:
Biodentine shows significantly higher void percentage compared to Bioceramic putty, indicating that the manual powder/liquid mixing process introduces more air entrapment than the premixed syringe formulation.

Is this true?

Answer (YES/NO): YES